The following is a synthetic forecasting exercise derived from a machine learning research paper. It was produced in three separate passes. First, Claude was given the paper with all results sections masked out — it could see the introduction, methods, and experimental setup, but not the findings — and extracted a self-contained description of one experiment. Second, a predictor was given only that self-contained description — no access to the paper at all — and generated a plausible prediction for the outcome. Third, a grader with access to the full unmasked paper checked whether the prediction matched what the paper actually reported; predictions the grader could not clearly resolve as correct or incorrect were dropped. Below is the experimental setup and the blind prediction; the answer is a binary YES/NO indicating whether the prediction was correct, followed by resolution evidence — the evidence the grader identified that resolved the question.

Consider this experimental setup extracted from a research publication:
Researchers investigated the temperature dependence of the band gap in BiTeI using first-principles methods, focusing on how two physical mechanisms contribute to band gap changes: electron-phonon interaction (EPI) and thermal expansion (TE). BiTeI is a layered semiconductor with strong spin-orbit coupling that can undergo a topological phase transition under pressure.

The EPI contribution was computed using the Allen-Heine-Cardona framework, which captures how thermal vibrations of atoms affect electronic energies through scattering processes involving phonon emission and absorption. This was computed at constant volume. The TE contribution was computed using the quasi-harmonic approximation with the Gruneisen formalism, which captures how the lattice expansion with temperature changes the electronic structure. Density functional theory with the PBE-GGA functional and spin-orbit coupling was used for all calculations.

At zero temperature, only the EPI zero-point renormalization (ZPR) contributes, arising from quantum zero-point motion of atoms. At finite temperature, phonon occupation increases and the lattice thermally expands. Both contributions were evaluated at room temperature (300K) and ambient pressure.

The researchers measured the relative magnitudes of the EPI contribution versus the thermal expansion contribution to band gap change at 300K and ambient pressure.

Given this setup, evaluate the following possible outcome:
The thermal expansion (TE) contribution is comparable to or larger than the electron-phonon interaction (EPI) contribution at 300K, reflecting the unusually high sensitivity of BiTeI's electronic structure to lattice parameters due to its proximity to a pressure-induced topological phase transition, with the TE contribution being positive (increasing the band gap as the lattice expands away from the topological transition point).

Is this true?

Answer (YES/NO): YES